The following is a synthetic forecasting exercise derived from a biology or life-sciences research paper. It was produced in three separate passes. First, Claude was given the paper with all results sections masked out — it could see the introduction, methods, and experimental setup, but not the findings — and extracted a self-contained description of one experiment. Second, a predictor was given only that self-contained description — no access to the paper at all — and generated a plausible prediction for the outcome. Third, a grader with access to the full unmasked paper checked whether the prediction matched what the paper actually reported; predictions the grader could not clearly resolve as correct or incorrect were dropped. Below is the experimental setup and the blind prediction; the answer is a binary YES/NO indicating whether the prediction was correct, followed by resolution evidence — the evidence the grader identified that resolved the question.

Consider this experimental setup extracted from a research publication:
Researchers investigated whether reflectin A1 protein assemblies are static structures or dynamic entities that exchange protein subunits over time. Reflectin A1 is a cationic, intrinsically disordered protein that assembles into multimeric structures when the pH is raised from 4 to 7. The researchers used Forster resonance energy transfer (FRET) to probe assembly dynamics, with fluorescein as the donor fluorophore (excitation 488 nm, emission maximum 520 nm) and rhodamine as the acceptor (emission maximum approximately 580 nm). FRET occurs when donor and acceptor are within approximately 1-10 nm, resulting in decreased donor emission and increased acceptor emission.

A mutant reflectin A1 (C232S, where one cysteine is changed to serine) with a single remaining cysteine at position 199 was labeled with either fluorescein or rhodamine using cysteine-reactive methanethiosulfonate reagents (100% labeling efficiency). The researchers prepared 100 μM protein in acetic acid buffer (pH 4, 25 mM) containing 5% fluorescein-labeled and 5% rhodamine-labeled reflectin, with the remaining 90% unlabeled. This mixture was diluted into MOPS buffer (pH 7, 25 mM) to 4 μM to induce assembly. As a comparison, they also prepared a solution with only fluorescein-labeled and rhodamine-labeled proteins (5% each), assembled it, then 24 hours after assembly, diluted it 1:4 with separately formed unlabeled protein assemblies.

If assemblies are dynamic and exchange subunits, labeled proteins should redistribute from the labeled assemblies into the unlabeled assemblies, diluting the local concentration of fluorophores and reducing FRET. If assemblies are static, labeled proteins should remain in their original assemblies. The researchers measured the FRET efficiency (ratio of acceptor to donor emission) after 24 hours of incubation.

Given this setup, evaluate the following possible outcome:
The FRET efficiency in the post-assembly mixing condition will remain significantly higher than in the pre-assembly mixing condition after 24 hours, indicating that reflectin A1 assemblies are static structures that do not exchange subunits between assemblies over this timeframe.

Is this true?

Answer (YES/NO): NO